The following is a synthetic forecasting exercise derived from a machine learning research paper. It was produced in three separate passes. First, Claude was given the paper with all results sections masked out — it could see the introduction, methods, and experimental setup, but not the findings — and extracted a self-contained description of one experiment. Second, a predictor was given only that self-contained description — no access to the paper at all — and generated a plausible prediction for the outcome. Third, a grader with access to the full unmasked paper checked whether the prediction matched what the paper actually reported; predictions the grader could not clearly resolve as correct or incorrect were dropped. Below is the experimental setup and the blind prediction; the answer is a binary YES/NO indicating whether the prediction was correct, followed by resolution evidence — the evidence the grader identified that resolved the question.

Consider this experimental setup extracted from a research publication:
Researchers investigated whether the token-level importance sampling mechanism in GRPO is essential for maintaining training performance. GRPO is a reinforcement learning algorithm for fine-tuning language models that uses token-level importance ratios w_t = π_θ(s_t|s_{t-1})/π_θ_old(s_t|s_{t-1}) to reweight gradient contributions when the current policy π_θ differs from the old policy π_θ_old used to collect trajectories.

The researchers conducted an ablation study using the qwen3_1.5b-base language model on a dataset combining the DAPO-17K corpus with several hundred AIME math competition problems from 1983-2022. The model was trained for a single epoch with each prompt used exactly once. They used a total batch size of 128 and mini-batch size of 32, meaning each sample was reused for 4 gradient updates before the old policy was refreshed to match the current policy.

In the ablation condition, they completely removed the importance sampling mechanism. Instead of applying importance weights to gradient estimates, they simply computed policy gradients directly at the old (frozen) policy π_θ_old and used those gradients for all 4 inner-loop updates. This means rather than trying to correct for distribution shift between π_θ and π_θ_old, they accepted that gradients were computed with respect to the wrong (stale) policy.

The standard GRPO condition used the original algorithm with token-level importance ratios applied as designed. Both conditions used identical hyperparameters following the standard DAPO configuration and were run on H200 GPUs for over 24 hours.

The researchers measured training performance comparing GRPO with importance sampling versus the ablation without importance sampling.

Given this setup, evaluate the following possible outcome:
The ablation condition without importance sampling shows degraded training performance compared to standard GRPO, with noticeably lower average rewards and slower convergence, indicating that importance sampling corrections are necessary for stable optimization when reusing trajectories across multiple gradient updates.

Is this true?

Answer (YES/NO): NO